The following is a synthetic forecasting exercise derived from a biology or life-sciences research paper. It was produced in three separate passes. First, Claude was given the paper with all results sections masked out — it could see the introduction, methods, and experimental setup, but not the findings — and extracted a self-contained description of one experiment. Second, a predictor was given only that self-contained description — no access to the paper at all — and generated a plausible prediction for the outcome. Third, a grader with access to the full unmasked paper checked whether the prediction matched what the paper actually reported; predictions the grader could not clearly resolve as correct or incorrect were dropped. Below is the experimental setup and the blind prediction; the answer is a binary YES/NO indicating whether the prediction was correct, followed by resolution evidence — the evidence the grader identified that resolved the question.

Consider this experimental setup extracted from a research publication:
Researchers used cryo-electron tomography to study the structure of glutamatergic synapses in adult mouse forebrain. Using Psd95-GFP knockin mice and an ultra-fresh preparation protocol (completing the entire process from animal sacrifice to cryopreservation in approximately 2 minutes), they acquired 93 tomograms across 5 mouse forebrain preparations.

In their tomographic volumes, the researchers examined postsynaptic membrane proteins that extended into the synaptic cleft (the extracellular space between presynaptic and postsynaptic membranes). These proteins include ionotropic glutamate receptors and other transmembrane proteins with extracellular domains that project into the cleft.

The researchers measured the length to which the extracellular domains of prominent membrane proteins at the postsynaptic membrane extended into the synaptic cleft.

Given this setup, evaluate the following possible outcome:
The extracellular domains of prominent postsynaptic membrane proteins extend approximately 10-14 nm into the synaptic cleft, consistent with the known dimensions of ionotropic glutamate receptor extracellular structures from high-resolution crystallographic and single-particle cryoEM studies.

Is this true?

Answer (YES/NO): YES